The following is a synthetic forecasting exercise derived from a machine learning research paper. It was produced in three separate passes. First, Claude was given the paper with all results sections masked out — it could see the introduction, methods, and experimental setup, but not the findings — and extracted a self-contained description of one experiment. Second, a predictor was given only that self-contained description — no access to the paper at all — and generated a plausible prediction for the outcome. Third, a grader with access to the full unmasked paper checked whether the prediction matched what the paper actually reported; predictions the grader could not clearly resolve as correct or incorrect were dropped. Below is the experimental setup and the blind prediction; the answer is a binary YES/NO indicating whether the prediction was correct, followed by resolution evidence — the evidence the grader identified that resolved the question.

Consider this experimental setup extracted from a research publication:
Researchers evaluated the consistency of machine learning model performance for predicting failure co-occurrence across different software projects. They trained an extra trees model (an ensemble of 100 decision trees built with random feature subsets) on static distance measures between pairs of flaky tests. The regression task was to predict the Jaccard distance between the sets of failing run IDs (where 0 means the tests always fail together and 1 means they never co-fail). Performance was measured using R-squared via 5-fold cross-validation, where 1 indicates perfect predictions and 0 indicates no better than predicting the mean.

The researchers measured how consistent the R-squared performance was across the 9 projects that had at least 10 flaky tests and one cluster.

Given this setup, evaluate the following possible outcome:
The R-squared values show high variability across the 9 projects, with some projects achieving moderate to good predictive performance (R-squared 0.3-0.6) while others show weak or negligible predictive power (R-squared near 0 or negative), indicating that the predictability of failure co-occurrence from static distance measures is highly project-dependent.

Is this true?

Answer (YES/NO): NO